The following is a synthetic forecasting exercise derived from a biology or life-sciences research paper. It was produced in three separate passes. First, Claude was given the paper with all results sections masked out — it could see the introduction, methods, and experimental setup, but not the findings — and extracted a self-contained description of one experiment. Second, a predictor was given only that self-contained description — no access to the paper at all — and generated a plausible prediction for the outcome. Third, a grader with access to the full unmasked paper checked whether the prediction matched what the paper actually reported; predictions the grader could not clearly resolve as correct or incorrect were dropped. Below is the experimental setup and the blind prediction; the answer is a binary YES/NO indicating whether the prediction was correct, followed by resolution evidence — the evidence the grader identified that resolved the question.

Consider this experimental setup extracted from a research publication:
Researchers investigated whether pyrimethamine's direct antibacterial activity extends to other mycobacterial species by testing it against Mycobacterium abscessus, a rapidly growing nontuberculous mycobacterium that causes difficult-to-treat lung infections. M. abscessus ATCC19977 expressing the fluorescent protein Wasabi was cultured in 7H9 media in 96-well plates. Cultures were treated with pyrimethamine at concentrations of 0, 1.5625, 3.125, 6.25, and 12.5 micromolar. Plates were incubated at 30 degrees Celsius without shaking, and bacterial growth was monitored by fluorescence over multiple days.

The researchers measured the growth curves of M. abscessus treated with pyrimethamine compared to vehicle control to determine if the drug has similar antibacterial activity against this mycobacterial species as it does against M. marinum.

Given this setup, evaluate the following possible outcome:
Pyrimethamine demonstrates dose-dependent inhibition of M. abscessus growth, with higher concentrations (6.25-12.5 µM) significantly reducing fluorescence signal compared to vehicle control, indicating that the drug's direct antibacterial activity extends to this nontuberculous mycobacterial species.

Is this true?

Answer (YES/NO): NO